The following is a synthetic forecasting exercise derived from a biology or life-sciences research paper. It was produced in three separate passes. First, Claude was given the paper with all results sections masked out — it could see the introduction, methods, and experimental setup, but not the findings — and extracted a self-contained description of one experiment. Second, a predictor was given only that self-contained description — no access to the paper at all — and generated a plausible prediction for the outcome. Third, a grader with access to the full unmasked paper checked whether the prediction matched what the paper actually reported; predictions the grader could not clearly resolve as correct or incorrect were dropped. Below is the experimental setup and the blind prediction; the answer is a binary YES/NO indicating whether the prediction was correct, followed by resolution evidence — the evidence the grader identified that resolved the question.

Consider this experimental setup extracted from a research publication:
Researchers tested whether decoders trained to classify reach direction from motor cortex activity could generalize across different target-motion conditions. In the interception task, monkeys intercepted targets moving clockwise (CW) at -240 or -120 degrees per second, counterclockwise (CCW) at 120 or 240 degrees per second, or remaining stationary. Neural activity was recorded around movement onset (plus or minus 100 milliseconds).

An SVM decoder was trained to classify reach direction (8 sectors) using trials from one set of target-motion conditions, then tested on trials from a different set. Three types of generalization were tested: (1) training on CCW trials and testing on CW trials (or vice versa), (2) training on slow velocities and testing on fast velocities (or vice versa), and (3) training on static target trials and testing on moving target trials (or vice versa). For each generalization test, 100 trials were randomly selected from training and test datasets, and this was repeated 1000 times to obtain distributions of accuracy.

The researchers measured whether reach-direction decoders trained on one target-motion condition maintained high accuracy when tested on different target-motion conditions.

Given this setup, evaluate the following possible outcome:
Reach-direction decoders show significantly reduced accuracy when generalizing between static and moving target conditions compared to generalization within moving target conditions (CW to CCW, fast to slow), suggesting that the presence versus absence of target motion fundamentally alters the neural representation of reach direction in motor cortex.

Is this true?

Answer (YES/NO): NO